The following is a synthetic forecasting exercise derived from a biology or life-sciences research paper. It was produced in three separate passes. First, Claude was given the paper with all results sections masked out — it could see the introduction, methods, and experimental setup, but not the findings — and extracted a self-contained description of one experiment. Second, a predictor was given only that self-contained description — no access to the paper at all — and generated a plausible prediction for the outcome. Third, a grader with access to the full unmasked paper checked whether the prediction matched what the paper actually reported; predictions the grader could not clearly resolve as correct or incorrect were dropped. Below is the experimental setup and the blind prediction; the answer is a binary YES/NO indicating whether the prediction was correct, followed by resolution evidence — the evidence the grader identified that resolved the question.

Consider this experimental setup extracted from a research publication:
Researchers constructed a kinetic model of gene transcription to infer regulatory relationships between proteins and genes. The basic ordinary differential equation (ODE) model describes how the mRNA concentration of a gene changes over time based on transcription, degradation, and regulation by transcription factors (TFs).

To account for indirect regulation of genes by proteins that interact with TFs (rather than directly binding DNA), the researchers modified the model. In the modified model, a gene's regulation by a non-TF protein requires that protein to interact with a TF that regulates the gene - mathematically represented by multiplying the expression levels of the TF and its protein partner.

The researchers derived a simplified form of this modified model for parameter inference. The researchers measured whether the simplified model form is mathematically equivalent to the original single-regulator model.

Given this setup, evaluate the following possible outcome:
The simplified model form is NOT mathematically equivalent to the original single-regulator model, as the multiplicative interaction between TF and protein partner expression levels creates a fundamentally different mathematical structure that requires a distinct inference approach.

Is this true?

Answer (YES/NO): NO